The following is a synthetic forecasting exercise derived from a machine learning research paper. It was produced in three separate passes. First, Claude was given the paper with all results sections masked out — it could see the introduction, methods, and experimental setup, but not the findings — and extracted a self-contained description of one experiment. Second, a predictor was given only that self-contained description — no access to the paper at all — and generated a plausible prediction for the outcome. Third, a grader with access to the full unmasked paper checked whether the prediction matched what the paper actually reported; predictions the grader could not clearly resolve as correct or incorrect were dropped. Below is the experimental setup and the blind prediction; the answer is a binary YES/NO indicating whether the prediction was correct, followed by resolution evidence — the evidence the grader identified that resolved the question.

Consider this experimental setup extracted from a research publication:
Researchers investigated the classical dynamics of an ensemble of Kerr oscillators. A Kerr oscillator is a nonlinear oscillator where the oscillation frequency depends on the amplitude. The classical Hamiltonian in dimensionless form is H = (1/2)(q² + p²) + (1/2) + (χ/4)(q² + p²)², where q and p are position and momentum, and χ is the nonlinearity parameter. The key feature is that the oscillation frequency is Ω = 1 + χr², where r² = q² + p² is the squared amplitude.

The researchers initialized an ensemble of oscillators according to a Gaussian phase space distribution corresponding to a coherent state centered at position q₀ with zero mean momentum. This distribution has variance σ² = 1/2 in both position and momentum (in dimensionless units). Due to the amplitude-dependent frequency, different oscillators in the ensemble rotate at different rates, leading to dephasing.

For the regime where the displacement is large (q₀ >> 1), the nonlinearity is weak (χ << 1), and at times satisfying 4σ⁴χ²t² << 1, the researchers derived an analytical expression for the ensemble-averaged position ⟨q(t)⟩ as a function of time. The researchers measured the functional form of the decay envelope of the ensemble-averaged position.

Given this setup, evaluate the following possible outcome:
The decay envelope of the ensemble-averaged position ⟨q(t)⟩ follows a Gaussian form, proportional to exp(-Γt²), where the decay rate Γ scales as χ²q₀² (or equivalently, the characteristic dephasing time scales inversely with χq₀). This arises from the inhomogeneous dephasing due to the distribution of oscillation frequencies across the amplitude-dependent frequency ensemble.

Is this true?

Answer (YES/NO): YES